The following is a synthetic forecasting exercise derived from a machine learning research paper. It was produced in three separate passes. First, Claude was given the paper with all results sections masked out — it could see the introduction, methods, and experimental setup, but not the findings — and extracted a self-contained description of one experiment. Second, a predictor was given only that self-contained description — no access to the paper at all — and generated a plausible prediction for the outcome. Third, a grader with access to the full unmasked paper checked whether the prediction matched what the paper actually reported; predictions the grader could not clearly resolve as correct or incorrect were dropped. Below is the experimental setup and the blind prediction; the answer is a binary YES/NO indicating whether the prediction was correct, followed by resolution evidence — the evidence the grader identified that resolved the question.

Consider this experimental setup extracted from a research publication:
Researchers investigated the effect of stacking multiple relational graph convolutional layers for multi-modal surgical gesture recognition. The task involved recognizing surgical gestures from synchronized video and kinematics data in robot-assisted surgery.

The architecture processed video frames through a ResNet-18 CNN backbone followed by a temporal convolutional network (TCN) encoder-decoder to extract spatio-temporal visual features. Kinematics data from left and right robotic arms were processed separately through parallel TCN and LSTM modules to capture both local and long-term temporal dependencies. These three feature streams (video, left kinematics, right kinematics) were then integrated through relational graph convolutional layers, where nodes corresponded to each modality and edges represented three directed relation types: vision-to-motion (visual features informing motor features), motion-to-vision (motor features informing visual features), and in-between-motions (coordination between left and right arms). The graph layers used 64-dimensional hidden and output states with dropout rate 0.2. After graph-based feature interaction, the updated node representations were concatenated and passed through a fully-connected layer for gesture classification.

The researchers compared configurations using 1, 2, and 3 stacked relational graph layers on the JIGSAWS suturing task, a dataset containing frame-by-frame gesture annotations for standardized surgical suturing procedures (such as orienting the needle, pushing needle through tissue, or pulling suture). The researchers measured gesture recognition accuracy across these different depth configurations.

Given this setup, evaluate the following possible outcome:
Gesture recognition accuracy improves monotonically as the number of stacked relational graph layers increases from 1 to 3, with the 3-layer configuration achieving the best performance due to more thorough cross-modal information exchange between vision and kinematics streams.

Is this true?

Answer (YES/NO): NO